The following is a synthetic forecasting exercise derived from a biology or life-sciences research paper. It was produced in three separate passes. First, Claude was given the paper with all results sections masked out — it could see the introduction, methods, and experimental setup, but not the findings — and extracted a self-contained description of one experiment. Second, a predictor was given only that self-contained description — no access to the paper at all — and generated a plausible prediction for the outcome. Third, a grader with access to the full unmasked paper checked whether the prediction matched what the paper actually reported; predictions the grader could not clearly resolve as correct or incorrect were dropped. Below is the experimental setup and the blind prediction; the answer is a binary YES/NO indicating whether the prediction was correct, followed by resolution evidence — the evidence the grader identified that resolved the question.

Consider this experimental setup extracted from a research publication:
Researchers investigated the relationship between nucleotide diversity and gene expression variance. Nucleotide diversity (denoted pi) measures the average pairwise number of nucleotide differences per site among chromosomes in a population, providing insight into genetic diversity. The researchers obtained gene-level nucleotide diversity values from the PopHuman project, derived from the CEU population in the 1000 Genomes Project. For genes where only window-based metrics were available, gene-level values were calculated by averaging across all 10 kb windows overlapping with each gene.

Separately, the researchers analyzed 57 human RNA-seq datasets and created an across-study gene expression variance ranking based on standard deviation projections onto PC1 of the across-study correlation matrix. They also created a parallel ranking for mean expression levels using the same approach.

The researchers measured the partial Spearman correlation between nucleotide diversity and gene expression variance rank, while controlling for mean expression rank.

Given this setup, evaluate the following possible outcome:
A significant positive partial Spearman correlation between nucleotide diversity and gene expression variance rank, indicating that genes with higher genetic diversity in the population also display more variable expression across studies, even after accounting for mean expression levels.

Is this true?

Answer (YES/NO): YES